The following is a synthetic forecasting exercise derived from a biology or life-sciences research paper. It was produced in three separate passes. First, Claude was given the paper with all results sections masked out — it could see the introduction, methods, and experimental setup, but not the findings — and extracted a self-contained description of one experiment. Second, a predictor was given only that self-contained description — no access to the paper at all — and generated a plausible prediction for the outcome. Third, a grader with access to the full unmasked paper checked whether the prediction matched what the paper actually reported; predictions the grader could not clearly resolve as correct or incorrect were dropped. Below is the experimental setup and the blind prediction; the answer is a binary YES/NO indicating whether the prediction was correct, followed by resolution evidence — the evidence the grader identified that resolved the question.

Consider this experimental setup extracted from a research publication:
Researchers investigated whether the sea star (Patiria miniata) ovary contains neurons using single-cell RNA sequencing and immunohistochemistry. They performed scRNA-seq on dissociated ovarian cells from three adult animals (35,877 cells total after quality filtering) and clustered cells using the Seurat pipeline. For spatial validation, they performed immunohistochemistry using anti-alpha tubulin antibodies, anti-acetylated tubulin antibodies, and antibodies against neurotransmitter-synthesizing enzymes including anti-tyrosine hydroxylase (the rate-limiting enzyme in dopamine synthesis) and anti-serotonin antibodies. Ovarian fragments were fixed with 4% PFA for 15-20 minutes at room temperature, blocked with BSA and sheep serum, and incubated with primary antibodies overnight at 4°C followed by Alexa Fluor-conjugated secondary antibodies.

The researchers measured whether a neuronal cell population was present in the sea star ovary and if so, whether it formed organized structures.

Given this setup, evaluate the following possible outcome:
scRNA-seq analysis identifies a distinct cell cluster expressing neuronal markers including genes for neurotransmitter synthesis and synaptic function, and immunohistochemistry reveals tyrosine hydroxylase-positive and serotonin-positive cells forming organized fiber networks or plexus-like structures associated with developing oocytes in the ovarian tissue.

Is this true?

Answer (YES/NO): YES